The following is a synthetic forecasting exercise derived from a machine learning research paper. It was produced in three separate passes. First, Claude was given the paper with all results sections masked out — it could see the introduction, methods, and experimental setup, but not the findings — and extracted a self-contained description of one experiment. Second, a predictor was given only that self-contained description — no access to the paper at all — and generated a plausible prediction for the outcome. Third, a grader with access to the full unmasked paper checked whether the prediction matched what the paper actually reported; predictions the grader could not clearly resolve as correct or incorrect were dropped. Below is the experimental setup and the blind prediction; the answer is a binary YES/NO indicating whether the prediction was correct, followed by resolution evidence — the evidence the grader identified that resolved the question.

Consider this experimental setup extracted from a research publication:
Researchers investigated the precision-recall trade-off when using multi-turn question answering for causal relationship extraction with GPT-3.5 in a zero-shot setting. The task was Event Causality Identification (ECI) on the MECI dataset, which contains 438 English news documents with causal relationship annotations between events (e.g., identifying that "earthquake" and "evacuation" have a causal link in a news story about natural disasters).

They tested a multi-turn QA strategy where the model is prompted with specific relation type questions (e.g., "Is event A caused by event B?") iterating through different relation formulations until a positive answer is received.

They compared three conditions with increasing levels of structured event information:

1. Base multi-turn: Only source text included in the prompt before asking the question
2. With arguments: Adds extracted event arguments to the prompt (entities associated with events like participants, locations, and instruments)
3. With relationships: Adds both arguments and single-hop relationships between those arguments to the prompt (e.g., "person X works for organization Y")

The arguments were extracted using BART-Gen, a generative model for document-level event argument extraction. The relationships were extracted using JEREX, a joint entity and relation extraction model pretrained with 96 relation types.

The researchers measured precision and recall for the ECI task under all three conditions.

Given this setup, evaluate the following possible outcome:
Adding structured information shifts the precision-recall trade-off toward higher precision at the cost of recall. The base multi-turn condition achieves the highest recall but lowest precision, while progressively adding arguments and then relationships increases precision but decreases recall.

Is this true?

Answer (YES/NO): YES